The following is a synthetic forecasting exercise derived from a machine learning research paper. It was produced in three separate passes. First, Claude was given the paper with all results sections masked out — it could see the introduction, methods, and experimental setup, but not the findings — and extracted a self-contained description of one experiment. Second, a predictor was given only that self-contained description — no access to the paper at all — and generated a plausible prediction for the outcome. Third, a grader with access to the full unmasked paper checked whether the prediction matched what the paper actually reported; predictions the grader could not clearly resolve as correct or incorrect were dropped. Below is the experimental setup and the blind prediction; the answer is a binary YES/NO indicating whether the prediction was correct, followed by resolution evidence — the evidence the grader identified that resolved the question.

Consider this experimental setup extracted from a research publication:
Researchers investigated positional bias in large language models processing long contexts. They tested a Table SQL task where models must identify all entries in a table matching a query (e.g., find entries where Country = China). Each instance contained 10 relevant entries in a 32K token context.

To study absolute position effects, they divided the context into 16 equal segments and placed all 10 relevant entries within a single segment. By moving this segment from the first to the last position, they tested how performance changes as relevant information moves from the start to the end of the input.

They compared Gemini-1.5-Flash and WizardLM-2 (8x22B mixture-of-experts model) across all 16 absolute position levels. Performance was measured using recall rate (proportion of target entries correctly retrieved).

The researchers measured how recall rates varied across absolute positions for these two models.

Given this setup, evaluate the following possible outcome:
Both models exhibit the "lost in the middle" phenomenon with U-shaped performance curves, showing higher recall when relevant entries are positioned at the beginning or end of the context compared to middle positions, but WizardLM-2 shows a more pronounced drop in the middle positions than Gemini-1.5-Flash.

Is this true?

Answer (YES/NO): NO